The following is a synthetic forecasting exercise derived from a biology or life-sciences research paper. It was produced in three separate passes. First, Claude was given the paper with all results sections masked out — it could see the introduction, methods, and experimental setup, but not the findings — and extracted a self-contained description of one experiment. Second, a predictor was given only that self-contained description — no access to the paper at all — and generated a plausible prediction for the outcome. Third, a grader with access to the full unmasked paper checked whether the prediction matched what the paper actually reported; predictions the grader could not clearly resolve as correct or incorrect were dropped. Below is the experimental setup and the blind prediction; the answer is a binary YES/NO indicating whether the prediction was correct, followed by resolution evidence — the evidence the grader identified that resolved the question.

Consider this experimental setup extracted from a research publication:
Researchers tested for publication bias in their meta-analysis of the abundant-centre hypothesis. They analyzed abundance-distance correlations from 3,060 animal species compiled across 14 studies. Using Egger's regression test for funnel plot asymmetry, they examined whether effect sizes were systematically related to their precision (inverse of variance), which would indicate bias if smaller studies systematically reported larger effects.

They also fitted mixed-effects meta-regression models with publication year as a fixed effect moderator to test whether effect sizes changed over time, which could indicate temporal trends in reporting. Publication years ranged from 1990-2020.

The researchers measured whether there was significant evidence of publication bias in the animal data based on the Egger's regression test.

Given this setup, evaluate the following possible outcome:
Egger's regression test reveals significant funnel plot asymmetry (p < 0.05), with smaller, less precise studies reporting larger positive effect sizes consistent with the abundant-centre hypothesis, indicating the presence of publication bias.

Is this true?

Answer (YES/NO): NO